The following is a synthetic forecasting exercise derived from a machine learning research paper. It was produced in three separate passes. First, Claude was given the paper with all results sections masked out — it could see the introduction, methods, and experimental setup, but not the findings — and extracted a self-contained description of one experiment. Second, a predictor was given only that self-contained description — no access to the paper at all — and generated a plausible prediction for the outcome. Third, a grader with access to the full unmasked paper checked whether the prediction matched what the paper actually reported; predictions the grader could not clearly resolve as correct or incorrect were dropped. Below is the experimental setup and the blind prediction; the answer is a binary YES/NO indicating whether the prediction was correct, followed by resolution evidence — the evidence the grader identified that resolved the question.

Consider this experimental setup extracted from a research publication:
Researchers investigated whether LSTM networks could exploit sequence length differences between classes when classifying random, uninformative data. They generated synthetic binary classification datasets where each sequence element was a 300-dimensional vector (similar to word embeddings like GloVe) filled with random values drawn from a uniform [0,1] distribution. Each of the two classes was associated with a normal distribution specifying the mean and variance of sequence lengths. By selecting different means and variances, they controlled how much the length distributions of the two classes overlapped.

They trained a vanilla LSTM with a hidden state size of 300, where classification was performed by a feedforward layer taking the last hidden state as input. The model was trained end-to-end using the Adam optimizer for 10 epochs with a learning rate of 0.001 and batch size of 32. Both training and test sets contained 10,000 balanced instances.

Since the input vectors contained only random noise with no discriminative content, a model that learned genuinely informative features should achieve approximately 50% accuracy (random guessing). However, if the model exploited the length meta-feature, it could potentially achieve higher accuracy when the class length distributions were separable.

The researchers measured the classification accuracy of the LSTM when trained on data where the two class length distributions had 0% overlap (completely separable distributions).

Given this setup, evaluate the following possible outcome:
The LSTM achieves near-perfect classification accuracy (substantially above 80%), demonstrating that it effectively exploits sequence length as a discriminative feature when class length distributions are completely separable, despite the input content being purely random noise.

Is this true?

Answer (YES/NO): YES